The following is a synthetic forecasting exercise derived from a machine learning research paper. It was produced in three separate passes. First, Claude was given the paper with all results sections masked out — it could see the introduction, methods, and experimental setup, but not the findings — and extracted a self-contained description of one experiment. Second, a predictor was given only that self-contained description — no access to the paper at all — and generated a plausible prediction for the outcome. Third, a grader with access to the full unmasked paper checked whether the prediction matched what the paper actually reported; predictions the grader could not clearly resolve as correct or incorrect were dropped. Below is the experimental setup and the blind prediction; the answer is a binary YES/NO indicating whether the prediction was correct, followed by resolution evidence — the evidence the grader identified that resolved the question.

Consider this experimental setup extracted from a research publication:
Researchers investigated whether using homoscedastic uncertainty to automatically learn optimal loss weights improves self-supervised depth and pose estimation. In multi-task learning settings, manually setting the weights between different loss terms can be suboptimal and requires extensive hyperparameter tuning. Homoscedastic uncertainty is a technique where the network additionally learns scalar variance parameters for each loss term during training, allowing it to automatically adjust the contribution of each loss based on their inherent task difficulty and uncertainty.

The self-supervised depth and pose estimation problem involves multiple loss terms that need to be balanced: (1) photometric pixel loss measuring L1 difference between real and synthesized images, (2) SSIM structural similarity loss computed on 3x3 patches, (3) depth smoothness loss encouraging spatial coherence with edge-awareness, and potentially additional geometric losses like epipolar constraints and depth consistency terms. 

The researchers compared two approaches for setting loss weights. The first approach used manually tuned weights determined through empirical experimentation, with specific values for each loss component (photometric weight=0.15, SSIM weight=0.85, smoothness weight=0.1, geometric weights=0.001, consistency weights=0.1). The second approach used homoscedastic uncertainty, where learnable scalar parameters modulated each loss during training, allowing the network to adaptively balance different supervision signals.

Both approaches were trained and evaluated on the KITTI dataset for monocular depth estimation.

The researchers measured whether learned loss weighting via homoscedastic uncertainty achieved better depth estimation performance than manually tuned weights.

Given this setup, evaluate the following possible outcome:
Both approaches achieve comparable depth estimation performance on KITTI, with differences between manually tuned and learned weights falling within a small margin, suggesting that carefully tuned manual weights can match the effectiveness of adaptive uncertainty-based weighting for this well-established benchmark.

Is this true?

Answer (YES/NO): YES